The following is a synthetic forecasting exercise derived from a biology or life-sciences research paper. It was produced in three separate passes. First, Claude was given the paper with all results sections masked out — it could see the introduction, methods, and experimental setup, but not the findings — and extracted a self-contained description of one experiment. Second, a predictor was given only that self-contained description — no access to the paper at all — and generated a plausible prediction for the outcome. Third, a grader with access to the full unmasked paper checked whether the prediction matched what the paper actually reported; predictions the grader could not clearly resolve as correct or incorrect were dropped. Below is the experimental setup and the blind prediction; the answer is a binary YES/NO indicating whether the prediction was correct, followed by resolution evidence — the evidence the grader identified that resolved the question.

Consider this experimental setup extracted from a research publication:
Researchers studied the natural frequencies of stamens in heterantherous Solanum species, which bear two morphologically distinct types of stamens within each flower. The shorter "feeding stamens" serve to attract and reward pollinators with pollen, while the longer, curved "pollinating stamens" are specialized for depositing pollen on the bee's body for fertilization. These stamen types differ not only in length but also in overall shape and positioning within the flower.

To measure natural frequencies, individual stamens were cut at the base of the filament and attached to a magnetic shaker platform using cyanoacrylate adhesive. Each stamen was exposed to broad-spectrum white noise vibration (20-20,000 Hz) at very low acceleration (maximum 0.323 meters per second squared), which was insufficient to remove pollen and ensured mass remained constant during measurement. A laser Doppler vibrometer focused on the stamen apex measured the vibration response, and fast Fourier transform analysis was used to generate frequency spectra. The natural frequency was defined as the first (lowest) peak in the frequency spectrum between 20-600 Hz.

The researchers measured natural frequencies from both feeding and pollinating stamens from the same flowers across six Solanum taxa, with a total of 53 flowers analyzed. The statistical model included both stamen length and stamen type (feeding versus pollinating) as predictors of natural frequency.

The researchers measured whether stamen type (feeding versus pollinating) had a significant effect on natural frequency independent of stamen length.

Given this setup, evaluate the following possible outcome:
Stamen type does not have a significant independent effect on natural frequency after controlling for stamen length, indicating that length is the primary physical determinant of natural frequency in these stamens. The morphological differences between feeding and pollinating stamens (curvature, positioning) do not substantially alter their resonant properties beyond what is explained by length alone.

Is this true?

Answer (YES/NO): NO